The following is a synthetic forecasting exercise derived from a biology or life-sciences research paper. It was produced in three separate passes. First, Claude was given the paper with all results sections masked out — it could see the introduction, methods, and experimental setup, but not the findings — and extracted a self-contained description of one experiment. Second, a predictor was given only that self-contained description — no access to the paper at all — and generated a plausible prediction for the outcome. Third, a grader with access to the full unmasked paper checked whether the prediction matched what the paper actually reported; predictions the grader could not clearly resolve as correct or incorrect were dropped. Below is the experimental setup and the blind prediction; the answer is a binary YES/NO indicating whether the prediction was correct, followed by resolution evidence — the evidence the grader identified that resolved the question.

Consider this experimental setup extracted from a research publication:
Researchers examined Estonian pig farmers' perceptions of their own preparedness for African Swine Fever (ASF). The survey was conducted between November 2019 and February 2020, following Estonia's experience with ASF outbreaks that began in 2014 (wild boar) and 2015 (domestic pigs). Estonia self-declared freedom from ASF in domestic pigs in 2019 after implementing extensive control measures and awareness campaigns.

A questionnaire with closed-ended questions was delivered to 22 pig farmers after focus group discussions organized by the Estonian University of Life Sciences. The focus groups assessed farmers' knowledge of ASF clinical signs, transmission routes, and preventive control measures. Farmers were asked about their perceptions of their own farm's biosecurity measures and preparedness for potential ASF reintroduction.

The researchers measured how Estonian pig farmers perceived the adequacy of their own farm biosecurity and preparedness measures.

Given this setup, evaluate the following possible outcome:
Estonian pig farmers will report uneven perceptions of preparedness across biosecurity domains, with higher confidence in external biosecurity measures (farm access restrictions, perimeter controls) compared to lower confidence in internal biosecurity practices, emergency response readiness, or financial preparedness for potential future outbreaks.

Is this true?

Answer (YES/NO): NO